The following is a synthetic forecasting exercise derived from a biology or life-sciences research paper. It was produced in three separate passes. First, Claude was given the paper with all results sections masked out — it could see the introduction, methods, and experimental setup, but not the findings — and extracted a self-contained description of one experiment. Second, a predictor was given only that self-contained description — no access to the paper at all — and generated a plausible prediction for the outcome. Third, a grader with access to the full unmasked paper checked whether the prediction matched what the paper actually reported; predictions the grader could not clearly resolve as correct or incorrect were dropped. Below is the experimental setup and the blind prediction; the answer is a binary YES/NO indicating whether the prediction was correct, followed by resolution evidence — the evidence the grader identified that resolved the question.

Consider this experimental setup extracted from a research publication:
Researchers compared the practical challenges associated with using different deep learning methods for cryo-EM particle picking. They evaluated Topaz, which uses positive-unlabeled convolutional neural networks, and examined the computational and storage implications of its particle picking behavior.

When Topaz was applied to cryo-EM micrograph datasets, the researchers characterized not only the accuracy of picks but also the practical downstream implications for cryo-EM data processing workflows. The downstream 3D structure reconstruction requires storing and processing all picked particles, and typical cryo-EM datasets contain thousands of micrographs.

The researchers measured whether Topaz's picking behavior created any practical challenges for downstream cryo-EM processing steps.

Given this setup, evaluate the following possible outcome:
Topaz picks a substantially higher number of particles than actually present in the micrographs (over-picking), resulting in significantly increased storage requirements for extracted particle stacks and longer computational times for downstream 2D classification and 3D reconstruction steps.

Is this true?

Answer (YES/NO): YES